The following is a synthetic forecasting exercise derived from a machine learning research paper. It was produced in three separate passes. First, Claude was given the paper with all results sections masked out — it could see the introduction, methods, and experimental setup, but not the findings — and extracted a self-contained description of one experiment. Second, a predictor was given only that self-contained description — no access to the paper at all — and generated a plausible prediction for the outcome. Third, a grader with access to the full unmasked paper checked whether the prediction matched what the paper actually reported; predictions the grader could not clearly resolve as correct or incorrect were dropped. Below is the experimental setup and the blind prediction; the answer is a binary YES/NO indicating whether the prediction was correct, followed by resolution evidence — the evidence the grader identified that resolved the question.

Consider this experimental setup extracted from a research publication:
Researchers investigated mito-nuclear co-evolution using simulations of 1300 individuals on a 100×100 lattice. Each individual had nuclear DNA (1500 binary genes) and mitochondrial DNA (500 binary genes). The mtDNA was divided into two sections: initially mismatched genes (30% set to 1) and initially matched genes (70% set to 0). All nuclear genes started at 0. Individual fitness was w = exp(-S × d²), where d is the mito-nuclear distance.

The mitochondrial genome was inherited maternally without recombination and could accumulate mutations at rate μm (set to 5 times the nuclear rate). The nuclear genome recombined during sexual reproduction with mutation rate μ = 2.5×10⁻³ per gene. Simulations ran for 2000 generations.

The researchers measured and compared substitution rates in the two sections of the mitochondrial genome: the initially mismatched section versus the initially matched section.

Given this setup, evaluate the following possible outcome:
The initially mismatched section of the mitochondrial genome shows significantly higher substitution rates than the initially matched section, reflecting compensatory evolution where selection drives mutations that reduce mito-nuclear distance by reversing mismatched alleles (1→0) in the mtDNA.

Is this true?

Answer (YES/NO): YES